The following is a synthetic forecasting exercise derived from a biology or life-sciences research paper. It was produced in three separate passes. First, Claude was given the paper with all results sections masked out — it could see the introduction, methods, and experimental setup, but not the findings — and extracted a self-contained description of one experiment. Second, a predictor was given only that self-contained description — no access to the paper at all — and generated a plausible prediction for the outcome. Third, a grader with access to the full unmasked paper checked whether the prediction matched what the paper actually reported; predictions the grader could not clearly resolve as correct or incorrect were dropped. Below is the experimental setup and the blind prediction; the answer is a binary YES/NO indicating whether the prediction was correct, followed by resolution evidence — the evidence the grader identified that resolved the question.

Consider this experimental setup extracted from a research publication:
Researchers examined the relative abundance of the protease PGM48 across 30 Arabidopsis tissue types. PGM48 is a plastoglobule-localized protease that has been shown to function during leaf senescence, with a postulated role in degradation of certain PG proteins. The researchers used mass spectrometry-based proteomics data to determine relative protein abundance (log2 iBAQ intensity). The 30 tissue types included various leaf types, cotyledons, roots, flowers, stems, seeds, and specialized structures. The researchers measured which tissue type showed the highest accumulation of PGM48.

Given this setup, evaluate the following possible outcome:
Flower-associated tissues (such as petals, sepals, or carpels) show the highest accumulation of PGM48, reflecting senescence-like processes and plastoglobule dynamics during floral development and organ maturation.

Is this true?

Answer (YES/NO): NO